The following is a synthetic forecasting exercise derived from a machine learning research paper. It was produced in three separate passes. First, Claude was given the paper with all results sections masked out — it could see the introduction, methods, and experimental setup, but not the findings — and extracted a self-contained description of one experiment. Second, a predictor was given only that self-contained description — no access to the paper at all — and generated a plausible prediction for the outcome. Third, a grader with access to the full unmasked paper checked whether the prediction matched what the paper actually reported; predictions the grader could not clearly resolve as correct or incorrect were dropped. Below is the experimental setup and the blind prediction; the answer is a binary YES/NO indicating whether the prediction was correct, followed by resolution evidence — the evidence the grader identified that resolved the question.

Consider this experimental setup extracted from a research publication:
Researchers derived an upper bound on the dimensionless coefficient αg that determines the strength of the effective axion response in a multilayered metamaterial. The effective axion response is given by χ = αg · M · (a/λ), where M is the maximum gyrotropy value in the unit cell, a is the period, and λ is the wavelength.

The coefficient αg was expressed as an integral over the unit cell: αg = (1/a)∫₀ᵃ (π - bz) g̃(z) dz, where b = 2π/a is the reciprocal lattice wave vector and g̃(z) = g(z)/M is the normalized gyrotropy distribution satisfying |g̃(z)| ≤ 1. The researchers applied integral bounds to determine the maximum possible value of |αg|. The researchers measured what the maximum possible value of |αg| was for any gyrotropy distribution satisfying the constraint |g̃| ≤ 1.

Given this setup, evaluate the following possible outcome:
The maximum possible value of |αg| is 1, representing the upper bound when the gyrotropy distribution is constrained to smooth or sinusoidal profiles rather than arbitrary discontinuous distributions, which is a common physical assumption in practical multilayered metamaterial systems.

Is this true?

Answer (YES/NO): NO